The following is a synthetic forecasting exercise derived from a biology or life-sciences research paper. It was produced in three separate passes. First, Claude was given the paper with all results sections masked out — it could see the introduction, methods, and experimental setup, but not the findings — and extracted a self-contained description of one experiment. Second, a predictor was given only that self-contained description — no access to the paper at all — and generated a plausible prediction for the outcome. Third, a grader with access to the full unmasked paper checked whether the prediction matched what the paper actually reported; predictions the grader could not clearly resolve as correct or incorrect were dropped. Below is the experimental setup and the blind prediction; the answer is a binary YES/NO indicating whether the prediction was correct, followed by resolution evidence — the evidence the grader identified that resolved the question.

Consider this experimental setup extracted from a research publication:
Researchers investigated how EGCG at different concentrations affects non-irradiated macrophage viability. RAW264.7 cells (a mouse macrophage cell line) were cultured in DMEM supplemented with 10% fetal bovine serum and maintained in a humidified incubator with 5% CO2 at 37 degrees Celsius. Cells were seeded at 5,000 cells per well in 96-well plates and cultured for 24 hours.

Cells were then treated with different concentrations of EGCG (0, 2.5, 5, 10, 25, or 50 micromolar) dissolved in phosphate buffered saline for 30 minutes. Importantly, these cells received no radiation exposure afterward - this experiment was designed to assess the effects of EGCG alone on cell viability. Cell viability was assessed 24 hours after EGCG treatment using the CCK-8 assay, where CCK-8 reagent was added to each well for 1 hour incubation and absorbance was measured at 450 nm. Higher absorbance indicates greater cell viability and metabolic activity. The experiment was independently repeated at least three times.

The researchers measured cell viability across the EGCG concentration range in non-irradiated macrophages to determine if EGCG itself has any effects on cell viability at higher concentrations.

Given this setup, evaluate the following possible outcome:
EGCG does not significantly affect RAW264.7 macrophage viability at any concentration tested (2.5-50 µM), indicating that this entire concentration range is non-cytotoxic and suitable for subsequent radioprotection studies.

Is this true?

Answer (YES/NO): NO